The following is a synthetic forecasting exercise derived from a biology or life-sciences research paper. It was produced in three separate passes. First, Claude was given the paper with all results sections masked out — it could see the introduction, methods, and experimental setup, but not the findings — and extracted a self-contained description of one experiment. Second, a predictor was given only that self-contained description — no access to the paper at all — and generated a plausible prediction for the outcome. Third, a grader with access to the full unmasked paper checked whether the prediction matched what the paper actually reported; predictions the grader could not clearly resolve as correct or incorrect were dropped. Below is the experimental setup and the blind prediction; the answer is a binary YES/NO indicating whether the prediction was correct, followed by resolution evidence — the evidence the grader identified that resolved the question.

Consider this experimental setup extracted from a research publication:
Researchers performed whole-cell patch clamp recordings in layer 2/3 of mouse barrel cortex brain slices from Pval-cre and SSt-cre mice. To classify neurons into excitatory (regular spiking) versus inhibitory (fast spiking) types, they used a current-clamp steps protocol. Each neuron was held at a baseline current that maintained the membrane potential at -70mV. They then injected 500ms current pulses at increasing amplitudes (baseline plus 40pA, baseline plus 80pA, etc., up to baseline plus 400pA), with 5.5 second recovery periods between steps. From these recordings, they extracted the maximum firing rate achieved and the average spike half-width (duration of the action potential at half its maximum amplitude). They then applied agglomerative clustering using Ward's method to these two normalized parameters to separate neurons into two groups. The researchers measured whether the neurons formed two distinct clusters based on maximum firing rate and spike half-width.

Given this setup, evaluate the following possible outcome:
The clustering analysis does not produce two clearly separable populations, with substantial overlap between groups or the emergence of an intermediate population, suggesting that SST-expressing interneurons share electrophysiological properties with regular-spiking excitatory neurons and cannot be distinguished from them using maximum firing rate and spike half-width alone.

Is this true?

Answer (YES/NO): NO